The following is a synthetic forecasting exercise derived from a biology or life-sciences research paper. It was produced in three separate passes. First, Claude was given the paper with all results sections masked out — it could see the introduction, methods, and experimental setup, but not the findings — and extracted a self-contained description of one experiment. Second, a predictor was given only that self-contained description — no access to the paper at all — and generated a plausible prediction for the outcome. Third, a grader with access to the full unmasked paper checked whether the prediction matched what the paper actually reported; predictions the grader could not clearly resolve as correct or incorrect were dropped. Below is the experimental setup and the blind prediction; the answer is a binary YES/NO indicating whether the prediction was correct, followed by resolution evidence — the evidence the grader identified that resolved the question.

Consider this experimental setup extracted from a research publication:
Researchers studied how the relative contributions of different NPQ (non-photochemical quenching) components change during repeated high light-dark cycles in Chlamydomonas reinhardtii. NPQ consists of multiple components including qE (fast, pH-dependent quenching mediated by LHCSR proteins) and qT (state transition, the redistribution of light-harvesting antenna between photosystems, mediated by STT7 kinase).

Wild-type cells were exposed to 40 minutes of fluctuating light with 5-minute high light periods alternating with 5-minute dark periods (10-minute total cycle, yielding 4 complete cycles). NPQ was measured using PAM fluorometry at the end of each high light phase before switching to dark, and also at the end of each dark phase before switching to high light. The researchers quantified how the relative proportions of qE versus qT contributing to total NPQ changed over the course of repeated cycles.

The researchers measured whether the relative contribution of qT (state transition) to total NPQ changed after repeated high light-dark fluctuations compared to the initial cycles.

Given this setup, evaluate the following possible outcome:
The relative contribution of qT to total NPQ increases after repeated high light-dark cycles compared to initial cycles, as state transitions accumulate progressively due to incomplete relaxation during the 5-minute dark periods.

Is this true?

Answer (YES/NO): YES